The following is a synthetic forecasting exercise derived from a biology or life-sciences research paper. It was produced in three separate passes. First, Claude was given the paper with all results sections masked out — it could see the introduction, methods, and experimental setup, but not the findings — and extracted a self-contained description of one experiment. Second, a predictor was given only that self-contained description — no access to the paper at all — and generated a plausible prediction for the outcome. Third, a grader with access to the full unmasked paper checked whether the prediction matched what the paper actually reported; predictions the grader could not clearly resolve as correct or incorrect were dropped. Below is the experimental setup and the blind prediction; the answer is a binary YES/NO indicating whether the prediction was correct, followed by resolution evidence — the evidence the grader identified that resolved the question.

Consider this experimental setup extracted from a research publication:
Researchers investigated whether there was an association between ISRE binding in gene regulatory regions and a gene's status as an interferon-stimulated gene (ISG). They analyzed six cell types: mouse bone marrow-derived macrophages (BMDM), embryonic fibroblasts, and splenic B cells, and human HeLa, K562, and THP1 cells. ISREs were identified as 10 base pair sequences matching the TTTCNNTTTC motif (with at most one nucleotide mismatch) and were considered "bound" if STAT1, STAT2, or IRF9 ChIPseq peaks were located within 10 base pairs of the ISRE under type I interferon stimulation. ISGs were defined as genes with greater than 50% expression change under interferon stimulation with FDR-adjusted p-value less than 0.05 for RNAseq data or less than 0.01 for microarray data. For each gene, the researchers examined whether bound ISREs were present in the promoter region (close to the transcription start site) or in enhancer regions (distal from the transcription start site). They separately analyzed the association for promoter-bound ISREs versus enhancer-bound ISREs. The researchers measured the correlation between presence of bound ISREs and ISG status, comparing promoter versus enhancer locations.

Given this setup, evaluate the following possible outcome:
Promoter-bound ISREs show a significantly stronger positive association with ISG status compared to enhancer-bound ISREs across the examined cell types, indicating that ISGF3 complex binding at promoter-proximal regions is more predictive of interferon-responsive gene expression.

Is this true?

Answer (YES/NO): YES